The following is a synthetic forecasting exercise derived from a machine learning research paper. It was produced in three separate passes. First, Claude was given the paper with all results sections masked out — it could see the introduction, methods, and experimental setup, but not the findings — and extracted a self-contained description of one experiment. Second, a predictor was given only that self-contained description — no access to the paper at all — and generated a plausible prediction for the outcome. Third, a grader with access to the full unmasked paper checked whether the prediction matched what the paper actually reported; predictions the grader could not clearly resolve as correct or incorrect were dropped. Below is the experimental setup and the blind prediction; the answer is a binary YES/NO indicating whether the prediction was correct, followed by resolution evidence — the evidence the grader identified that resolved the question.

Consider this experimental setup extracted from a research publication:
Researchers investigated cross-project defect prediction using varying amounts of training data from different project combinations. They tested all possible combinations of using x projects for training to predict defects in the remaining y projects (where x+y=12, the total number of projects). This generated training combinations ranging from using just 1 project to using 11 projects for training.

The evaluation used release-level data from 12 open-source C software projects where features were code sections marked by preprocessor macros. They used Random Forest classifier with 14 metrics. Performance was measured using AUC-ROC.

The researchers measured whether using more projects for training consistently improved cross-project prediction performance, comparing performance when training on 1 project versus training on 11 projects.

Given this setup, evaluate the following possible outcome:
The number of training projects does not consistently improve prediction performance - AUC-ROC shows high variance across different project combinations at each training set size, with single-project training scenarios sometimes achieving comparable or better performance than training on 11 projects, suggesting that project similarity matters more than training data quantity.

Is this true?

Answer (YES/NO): NO